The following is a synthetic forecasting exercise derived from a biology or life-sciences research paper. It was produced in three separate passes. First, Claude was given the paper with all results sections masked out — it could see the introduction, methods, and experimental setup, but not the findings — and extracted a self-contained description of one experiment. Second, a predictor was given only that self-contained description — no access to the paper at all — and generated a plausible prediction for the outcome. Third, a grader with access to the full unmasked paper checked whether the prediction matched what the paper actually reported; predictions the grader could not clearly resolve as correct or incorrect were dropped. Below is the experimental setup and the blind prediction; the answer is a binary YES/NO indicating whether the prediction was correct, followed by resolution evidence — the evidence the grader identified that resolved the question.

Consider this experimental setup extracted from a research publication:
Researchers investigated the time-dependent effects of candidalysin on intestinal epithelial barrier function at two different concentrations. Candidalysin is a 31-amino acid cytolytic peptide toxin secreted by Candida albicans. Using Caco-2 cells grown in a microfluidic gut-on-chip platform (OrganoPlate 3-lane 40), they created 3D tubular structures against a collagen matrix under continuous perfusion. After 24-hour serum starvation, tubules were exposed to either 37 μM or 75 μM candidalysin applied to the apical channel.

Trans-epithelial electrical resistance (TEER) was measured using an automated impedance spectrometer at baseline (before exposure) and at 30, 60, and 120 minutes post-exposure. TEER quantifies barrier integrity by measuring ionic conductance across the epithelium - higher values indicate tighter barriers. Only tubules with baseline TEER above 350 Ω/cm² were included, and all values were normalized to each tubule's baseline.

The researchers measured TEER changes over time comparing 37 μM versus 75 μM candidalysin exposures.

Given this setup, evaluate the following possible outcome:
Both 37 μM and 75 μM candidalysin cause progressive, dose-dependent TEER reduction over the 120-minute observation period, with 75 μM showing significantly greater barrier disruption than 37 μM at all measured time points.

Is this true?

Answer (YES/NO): NO